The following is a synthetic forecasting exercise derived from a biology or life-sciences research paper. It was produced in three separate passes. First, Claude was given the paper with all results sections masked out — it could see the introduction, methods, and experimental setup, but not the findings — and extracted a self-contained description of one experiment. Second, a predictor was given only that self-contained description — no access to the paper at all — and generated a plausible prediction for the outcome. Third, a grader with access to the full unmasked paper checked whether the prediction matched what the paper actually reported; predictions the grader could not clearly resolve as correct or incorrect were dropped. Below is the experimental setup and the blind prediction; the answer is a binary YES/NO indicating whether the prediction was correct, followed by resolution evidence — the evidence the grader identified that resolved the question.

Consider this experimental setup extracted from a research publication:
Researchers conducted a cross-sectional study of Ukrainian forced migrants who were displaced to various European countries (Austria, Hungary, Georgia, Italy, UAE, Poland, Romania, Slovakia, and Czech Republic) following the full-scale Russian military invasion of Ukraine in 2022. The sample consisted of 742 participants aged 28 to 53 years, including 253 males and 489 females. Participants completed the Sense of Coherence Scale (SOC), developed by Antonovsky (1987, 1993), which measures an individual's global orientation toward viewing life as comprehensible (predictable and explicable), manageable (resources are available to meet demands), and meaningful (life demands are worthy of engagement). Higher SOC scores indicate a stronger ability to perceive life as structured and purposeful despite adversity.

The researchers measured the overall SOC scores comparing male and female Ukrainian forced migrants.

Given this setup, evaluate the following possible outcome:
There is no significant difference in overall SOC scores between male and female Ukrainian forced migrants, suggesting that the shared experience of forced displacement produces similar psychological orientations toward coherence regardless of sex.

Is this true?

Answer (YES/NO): NO